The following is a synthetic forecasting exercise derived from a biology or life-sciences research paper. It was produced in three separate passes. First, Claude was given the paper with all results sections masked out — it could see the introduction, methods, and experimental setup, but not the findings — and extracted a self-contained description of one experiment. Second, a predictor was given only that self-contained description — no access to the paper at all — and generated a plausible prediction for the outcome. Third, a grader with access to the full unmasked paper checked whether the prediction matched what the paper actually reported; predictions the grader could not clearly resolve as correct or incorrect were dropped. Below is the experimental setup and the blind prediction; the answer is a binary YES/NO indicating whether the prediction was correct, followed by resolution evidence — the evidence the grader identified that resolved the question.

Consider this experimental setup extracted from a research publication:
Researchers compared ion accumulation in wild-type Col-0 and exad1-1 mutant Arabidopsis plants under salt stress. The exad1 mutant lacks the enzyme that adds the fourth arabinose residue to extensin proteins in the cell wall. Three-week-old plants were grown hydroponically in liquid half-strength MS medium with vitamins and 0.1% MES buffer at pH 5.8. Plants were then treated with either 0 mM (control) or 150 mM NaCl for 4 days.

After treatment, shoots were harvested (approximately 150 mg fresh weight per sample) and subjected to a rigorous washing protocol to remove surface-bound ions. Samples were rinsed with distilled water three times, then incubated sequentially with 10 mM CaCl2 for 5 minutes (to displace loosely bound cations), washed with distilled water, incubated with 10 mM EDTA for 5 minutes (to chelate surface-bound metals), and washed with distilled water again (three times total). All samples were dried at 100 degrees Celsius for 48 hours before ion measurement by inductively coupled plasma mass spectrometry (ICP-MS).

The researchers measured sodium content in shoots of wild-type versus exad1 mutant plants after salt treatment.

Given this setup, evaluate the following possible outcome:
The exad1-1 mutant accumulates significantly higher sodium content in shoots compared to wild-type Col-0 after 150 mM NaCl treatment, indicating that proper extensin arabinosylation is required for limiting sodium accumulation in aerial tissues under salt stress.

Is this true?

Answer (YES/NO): YES